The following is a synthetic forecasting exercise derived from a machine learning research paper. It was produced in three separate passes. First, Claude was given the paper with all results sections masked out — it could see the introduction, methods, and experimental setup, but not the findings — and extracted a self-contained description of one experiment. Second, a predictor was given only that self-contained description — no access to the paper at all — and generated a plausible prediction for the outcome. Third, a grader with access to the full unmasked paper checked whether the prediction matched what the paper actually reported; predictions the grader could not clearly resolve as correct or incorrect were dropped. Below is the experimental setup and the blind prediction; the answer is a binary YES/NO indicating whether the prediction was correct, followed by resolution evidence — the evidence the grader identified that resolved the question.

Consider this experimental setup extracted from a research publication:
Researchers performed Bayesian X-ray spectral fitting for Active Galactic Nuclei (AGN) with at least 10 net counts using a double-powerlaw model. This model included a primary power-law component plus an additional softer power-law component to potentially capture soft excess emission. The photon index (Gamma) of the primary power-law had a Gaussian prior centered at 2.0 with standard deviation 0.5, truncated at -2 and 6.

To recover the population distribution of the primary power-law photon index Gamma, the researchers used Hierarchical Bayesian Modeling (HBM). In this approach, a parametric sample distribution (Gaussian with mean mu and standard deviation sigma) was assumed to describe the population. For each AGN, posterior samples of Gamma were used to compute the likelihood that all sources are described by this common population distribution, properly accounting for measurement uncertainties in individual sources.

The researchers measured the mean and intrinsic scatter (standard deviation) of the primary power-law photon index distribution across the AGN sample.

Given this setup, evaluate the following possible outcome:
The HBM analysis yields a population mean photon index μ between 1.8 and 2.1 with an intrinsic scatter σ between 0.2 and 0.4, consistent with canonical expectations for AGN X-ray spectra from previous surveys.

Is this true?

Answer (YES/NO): YES